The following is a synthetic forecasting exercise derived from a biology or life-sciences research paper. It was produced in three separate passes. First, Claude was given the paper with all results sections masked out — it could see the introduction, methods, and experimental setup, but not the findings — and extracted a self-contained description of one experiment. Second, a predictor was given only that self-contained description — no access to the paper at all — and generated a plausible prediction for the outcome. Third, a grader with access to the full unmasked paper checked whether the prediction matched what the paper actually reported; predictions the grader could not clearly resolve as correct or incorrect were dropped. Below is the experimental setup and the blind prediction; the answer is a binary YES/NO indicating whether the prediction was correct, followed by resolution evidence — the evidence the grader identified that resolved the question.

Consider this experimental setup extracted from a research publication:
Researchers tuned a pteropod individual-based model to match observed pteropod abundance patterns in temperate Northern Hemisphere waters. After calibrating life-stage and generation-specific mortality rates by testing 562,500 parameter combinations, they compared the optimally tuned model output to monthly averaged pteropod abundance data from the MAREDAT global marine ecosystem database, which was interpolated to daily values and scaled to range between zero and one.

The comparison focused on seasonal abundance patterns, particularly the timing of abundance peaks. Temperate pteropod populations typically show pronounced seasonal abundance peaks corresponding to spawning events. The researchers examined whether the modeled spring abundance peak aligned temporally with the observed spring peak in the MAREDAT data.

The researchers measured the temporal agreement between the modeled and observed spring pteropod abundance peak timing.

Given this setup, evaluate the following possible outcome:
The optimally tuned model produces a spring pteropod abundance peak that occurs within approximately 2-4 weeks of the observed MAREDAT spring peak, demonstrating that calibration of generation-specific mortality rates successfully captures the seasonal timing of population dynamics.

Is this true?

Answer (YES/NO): NO